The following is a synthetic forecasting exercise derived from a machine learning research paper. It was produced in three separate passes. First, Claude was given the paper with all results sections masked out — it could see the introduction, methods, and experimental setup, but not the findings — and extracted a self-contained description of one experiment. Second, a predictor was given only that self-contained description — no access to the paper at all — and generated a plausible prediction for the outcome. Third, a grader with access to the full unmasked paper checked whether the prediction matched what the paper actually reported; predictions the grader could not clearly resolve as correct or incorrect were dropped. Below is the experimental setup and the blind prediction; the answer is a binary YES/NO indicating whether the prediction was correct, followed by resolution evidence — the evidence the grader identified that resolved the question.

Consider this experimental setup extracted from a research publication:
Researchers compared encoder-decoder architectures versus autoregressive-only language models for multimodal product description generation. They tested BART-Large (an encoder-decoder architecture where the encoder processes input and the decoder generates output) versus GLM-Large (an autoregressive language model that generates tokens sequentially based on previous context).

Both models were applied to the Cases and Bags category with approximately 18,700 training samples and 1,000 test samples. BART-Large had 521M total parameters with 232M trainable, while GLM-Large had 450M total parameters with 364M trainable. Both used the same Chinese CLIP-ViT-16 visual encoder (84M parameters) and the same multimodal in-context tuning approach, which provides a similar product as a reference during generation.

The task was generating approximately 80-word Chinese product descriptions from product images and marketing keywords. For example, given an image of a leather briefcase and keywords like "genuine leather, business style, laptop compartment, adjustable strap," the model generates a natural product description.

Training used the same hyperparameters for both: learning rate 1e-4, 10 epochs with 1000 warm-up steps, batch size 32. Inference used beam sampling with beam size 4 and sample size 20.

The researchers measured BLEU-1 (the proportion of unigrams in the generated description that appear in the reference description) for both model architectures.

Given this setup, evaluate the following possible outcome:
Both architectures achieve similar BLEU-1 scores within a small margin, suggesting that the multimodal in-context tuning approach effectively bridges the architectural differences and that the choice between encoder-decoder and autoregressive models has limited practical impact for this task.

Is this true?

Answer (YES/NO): NO